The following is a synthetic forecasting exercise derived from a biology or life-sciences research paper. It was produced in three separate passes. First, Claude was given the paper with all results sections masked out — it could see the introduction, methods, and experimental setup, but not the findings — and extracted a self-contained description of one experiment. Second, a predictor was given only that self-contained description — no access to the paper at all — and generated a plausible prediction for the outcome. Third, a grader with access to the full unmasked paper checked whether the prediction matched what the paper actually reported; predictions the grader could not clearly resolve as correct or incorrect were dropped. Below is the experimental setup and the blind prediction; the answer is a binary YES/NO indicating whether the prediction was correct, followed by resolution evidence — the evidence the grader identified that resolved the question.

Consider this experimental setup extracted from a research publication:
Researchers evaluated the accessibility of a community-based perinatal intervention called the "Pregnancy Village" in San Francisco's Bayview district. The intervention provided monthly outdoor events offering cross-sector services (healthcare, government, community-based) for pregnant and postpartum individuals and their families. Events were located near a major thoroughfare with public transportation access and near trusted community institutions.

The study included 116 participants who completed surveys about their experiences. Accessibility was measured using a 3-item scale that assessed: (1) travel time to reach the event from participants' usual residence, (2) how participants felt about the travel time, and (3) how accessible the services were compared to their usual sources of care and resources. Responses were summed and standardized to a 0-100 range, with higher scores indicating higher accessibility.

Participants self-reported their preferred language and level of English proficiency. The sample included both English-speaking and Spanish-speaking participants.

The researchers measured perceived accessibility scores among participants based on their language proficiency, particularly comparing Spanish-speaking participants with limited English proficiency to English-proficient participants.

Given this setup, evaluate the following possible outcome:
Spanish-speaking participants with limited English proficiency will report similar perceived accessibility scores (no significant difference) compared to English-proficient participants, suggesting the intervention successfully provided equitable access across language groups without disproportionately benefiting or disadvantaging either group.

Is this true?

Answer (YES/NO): NO